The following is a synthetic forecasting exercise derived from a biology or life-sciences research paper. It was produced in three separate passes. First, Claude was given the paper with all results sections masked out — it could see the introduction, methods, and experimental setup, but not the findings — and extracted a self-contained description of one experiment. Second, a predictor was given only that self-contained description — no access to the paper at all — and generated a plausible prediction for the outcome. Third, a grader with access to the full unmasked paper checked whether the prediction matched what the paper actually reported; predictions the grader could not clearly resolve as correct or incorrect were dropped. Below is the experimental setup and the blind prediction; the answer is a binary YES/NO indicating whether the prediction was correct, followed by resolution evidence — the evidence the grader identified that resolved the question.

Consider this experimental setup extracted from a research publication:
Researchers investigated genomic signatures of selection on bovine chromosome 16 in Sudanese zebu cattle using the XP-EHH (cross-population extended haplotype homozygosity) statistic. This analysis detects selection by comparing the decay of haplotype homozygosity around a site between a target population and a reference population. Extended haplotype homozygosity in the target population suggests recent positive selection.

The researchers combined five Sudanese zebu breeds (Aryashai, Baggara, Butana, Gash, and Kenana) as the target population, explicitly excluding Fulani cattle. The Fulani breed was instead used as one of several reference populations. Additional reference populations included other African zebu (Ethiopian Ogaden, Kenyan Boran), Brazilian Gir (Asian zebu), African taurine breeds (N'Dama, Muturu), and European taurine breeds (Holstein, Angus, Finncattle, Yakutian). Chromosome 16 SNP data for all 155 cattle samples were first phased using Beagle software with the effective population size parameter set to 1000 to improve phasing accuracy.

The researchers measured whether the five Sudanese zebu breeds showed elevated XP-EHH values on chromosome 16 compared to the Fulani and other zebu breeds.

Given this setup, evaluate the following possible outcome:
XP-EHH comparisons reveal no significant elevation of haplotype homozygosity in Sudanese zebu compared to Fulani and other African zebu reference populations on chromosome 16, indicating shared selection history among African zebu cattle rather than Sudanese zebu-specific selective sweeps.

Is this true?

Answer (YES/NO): NO